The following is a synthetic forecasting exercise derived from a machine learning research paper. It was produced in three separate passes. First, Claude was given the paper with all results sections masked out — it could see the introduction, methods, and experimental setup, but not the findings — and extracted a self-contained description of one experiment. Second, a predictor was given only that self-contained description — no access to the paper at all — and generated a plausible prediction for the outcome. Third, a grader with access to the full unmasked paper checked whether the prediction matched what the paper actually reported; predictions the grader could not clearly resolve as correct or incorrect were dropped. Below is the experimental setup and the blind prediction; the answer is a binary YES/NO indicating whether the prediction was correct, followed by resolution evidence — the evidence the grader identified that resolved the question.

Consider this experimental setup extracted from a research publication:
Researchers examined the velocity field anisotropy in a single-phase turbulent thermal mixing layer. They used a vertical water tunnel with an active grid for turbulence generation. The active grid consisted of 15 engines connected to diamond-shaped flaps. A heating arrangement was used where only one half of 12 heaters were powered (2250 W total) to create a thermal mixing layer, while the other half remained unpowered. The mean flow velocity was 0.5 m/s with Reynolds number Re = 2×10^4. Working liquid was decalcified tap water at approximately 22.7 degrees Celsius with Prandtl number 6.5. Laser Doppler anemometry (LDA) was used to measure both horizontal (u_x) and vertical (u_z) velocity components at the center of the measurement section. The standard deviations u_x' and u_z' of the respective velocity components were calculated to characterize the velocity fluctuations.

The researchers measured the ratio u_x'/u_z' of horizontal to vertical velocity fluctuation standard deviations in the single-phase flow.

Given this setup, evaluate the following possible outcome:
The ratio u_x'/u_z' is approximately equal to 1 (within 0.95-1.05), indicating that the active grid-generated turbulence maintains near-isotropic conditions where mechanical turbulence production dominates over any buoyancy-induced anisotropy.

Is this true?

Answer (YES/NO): NO